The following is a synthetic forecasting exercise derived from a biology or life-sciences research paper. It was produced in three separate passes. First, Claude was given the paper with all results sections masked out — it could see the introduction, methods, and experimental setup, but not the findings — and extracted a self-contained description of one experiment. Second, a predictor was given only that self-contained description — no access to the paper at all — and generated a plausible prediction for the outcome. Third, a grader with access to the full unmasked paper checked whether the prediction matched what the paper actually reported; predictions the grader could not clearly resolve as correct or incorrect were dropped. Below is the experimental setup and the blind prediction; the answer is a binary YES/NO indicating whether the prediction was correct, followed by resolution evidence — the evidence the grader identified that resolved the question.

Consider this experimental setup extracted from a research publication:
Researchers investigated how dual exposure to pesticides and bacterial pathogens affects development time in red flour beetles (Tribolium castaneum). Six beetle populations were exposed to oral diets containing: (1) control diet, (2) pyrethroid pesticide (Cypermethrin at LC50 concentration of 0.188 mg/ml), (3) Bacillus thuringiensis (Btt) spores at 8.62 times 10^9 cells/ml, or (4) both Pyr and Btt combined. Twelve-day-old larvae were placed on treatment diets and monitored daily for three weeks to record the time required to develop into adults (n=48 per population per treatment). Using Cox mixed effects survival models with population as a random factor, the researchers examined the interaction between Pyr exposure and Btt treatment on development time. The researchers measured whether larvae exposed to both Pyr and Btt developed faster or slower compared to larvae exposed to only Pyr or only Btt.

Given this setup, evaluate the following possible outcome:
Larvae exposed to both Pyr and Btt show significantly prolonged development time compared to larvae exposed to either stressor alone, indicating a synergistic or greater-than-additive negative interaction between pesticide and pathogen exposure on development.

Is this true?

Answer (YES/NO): NO